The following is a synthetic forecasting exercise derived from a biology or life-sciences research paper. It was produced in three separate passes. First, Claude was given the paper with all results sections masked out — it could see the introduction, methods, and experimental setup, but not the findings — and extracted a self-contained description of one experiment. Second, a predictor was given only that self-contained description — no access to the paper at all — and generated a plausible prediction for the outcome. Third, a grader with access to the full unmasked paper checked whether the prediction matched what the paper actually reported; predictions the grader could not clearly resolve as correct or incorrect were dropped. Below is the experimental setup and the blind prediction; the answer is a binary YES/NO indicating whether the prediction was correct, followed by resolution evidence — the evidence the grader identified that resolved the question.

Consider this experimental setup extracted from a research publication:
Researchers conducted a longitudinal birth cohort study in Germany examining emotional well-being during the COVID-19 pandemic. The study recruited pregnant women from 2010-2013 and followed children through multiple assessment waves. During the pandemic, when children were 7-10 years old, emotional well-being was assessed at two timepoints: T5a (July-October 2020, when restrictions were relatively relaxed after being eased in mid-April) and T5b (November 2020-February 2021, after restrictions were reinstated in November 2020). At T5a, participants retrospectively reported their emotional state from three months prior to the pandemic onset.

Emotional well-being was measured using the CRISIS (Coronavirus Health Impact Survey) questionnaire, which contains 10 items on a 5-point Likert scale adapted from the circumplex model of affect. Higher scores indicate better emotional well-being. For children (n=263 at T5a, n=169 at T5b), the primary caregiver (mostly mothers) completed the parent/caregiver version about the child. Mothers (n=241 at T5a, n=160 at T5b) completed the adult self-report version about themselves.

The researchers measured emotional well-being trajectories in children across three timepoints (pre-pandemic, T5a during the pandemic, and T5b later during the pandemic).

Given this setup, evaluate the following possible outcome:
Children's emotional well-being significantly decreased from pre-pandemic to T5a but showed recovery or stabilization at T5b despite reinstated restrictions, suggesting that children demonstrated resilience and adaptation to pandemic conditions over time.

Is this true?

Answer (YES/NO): YES